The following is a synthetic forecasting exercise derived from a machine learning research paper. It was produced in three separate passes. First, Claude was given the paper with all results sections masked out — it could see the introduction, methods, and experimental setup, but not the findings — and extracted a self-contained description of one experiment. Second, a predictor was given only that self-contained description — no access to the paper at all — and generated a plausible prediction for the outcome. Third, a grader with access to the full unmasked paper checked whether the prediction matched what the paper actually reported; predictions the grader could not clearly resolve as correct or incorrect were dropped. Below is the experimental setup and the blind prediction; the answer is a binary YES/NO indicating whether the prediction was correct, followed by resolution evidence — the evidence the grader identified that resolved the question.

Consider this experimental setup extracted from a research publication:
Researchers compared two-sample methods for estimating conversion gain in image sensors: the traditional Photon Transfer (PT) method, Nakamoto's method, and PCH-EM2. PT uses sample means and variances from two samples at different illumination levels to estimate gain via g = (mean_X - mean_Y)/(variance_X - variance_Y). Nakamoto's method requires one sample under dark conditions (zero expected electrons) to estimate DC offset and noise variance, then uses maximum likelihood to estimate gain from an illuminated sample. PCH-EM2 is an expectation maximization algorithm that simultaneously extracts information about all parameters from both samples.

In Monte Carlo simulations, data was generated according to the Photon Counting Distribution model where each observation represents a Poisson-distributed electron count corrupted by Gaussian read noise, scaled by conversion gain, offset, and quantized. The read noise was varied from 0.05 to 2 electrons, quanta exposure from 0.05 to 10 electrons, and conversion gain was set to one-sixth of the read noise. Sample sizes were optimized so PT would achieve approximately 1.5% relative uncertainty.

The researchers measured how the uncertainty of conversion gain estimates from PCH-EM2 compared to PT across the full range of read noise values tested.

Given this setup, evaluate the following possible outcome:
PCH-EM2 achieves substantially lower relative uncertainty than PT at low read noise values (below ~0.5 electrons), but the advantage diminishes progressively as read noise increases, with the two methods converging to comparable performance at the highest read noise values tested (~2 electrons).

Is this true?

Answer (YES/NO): YES